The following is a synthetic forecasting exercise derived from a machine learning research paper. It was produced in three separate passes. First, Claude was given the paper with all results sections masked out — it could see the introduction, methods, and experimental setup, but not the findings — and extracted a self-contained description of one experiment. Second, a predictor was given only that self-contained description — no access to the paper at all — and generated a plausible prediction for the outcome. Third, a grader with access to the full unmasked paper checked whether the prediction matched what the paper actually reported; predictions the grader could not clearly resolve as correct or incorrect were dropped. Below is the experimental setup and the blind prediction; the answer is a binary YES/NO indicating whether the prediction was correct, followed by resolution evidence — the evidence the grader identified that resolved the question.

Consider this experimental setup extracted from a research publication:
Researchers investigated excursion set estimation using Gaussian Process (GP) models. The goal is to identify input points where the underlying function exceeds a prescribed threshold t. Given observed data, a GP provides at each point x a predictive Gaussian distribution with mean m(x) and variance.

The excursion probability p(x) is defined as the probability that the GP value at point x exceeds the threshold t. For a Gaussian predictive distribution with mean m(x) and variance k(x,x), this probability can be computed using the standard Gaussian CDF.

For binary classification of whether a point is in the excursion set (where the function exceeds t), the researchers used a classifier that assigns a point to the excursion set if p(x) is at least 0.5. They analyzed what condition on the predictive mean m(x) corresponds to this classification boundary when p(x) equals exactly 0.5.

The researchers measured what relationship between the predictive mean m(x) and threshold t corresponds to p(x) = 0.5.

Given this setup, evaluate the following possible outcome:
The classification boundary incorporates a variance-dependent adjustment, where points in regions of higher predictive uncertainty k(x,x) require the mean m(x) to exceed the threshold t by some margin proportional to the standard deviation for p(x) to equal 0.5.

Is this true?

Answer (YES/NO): NO